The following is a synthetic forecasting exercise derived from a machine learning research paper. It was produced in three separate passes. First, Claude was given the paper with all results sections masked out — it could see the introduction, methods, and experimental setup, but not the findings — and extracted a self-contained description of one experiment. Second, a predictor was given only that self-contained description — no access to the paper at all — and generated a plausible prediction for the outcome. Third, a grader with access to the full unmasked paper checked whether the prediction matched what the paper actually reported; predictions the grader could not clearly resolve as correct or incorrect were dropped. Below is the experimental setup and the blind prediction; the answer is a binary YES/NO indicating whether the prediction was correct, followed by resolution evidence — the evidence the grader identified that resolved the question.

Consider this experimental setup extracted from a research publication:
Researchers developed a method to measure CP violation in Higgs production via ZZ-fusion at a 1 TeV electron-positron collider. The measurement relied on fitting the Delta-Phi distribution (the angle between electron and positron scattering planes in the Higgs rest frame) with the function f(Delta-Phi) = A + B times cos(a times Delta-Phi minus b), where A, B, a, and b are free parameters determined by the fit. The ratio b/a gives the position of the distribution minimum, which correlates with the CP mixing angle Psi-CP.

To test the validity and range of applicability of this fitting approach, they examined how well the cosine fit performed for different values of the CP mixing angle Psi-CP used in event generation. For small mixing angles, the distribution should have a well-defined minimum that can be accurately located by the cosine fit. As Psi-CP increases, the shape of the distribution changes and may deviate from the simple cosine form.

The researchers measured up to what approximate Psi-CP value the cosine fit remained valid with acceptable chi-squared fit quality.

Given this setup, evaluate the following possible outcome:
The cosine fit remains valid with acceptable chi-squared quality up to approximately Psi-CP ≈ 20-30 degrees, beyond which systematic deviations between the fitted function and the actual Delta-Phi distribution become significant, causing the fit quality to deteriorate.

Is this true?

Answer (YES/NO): NO